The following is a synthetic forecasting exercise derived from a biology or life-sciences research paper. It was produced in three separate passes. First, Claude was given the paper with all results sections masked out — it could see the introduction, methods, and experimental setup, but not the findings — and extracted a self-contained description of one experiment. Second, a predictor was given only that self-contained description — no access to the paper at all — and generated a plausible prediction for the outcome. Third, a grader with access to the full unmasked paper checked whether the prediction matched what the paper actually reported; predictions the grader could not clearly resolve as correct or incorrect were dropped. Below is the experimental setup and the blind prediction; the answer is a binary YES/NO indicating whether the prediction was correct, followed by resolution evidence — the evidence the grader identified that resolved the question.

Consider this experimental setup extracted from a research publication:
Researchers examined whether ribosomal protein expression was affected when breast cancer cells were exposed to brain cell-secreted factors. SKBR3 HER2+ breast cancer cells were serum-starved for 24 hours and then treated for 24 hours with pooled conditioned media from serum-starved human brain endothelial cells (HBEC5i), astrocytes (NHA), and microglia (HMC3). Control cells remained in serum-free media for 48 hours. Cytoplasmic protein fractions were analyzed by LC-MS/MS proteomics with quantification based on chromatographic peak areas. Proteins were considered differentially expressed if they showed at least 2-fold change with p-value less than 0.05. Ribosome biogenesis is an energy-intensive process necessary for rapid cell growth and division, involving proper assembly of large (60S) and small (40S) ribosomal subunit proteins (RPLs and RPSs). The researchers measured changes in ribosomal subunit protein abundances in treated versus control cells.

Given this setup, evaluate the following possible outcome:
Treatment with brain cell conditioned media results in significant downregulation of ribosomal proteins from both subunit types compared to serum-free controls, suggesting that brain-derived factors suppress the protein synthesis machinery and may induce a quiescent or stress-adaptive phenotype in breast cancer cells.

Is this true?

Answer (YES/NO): YES